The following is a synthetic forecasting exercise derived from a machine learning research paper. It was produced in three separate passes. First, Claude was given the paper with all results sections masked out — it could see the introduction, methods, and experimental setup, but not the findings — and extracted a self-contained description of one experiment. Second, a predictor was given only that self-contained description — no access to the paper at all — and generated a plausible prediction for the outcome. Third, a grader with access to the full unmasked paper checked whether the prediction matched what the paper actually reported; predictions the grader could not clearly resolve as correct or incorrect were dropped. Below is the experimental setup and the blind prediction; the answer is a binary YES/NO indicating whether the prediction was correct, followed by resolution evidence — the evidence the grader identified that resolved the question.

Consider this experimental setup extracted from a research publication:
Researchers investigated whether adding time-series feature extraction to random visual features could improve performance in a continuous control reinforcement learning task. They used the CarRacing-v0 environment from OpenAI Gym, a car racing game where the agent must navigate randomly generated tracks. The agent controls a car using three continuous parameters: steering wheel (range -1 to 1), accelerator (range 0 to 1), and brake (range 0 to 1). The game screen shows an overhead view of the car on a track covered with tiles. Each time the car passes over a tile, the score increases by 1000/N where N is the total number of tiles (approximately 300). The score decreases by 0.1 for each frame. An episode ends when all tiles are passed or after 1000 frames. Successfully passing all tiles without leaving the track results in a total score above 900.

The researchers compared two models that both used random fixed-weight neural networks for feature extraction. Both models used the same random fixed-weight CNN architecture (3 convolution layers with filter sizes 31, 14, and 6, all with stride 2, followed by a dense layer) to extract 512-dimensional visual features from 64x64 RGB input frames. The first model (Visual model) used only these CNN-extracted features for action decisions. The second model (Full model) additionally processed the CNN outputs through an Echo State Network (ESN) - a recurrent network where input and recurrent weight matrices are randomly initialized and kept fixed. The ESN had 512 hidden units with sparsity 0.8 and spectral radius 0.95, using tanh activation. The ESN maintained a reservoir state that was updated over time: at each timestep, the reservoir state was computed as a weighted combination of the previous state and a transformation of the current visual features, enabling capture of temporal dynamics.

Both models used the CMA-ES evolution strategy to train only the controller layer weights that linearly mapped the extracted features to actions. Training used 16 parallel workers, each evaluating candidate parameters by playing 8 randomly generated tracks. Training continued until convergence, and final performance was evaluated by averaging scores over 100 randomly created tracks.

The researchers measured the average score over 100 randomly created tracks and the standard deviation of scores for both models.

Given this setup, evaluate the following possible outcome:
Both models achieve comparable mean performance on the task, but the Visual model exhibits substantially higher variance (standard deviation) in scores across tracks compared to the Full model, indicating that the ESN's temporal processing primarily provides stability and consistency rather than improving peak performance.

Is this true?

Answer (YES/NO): NO